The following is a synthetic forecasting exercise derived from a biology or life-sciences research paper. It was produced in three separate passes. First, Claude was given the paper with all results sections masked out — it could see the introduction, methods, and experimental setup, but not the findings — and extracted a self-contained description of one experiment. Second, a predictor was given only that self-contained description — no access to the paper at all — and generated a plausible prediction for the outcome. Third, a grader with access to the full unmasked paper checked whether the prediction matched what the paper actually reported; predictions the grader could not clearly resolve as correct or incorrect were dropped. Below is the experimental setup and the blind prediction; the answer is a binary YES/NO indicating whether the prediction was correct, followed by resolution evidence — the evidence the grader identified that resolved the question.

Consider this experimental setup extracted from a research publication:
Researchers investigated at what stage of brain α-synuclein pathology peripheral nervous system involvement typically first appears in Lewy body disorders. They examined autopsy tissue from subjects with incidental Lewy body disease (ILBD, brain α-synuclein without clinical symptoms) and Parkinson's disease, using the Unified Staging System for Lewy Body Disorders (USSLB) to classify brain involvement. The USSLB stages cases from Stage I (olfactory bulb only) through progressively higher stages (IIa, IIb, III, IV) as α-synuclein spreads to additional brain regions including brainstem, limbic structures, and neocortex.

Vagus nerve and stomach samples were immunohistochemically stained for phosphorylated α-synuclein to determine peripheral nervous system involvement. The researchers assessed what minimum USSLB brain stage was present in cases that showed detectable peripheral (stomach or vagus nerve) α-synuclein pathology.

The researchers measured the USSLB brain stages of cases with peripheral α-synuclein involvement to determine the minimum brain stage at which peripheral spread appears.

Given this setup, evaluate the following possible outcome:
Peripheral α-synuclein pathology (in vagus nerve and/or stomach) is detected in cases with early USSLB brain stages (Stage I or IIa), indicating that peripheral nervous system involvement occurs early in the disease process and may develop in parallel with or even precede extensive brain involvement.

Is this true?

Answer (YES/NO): NO